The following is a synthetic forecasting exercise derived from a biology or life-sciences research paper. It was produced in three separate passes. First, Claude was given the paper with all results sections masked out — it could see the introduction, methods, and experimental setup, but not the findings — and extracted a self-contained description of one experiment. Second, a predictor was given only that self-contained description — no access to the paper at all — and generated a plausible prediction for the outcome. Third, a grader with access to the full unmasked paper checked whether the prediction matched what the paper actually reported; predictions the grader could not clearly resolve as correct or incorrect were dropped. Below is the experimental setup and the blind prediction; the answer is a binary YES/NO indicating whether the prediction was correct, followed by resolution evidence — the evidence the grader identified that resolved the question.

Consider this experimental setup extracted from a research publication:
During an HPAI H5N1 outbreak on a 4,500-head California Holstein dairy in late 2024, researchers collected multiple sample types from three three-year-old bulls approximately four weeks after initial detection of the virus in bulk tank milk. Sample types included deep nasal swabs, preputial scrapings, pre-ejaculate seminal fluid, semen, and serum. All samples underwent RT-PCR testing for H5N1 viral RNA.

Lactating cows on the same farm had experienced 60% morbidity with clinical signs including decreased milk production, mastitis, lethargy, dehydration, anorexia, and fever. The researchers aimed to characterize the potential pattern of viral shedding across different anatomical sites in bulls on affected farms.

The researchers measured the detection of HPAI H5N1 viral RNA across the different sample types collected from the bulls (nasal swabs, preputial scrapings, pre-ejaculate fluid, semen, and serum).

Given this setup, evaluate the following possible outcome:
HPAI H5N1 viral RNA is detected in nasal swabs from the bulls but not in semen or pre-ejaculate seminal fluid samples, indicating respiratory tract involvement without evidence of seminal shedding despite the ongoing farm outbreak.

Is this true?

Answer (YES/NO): NO